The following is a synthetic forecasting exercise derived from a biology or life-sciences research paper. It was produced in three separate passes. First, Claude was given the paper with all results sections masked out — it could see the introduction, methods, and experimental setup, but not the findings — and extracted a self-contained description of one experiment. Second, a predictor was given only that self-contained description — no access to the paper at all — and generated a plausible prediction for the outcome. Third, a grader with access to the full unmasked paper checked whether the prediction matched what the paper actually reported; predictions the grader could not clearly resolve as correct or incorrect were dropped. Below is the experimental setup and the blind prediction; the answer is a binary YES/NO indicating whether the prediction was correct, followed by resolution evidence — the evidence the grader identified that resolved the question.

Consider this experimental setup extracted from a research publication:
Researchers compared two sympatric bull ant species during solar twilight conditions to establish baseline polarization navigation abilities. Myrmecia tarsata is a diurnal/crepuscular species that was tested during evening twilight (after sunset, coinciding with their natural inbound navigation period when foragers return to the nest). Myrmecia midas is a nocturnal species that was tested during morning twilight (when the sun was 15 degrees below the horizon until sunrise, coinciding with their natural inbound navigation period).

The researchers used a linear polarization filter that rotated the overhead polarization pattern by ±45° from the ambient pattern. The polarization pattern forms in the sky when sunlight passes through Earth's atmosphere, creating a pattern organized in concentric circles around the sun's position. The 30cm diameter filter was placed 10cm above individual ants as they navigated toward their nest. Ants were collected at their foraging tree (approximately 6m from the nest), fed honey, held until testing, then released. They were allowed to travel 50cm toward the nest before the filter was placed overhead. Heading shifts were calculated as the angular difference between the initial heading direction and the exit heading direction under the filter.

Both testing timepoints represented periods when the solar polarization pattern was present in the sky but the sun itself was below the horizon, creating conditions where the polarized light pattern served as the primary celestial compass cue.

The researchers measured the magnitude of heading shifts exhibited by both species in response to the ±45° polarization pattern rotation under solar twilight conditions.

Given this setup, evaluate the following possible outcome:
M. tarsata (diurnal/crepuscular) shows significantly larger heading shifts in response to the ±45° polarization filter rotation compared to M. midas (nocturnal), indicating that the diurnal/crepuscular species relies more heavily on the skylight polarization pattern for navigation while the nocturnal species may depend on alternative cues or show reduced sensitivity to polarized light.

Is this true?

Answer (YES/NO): NO